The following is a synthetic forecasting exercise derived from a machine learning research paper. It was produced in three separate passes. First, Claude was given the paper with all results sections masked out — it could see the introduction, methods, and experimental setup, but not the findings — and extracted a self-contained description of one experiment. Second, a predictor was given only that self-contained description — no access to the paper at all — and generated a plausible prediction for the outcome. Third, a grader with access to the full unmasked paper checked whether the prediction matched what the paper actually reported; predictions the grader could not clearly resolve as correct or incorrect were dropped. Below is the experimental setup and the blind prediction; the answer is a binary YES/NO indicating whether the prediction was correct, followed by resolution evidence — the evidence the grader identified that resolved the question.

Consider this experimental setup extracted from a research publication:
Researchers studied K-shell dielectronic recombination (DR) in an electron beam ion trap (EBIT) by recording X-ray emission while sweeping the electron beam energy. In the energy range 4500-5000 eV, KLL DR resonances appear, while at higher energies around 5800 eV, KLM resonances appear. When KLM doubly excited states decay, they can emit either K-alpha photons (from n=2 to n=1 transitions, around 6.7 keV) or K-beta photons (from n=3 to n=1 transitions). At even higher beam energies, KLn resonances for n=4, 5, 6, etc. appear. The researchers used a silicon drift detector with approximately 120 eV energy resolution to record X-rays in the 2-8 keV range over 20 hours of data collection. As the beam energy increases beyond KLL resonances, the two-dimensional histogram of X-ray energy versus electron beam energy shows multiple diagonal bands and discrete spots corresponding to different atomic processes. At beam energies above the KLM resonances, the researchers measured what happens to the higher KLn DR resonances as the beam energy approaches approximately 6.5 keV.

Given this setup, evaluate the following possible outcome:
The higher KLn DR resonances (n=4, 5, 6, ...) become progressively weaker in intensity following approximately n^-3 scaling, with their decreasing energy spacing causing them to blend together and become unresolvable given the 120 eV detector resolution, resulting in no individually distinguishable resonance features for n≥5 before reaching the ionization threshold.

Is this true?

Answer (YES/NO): NO